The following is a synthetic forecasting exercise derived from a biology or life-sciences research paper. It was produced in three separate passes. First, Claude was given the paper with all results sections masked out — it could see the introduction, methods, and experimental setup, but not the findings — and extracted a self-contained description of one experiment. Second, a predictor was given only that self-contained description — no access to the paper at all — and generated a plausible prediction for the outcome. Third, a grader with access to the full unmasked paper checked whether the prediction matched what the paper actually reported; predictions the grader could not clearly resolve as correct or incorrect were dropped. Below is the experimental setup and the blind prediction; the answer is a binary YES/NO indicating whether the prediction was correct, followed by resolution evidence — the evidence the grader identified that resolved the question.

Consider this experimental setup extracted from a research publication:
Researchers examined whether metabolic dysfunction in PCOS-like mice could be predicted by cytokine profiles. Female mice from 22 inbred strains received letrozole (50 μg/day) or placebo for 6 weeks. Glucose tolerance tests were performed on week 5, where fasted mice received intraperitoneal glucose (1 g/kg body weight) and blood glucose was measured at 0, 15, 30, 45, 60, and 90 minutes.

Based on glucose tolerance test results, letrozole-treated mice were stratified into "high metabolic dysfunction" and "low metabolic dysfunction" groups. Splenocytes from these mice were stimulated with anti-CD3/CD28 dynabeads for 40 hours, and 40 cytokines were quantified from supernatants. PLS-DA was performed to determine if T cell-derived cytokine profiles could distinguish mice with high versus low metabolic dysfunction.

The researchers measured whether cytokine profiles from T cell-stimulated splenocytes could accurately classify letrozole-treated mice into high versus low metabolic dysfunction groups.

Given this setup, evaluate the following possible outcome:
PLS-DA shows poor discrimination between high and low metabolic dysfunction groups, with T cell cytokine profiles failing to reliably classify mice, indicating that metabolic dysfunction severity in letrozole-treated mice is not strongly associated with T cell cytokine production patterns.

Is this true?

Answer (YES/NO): NO